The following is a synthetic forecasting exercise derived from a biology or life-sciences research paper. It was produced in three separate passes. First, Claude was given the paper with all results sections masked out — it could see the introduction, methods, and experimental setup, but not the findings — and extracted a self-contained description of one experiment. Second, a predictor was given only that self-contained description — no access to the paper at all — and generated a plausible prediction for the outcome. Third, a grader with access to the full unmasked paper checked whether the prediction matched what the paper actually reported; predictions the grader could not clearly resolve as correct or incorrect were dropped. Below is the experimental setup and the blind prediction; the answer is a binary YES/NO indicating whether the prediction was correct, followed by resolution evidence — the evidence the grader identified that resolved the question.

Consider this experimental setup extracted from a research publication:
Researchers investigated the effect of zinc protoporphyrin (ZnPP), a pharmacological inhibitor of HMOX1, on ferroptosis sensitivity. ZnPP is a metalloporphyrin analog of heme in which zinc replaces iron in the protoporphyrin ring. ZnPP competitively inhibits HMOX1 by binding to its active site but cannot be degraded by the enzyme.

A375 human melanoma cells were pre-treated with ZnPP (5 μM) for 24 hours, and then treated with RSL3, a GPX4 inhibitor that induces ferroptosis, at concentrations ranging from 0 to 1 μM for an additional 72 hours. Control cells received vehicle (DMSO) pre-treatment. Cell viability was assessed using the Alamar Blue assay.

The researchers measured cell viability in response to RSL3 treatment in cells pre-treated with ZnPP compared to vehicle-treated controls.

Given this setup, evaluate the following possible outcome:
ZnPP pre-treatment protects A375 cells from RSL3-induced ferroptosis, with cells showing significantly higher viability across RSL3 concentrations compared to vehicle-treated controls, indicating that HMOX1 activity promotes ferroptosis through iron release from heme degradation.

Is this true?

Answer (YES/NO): NO